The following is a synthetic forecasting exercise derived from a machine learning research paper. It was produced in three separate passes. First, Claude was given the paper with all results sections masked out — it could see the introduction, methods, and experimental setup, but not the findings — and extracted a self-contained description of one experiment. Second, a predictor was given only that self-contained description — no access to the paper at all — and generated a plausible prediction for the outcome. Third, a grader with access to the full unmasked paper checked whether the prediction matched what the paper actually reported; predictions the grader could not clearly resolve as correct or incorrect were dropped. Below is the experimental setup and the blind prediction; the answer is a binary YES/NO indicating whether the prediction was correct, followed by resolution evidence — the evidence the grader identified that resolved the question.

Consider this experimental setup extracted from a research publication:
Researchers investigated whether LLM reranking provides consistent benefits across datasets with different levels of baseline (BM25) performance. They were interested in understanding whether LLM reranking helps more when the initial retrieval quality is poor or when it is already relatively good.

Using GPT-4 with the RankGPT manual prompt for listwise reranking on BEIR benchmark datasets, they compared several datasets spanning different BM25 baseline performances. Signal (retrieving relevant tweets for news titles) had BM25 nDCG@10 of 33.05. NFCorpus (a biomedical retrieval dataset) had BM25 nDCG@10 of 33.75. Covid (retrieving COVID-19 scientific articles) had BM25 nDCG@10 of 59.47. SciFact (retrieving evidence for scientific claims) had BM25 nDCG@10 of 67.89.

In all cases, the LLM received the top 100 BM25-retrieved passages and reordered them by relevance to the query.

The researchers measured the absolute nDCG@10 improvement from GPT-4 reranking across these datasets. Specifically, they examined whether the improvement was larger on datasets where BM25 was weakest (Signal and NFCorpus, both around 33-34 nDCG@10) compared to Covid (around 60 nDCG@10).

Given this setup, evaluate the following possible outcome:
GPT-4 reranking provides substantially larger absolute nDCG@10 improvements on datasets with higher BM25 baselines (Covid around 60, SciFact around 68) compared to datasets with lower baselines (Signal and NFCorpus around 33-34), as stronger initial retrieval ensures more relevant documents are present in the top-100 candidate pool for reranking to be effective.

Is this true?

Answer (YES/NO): YES